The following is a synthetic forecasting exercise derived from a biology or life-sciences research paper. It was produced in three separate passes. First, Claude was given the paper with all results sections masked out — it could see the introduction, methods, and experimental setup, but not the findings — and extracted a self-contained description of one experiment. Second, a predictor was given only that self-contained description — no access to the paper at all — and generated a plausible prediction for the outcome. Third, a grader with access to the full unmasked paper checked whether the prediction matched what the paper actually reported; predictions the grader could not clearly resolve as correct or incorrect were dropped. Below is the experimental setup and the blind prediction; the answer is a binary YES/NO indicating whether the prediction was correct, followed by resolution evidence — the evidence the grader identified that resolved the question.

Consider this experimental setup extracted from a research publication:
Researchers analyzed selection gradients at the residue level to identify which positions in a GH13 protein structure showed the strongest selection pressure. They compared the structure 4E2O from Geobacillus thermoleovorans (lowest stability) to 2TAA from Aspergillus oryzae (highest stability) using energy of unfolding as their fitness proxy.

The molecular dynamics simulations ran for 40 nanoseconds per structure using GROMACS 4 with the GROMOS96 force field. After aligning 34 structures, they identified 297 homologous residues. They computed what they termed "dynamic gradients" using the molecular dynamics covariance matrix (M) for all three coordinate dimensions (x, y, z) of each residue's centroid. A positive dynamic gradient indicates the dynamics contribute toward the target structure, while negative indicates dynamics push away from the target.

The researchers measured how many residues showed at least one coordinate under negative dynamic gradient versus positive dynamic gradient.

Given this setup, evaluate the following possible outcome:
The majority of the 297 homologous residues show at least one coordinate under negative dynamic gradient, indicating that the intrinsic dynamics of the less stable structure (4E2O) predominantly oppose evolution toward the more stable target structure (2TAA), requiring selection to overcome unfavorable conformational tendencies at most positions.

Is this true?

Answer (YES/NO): NO